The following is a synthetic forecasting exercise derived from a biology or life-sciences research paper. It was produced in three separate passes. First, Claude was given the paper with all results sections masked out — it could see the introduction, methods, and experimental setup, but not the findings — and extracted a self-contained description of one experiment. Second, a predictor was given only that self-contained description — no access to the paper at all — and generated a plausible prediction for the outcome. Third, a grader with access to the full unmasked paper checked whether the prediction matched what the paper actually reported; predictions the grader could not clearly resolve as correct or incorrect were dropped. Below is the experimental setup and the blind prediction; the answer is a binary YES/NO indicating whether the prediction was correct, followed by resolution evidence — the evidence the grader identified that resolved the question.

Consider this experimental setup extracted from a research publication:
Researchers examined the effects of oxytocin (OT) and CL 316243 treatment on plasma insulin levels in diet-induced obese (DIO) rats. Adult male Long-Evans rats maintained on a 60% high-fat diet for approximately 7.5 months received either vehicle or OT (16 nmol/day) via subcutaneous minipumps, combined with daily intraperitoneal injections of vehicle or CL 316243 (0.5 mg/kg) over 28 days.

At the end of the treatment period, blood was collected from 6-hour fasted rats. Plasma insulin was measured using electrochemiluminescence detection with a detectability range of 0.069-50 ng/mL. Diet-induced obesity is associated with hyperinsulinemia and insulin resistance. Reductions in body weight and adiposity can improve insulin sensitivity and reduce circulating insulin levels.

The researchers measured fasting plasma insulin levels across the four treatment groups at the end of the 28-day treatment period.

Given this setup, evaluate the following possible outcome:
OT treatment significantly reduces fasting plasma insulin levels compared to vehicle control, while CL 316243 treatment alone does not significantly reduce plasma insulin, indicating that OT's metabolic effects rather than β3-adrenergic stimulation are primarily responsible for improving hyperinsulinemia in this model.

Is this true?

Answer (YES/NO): NO